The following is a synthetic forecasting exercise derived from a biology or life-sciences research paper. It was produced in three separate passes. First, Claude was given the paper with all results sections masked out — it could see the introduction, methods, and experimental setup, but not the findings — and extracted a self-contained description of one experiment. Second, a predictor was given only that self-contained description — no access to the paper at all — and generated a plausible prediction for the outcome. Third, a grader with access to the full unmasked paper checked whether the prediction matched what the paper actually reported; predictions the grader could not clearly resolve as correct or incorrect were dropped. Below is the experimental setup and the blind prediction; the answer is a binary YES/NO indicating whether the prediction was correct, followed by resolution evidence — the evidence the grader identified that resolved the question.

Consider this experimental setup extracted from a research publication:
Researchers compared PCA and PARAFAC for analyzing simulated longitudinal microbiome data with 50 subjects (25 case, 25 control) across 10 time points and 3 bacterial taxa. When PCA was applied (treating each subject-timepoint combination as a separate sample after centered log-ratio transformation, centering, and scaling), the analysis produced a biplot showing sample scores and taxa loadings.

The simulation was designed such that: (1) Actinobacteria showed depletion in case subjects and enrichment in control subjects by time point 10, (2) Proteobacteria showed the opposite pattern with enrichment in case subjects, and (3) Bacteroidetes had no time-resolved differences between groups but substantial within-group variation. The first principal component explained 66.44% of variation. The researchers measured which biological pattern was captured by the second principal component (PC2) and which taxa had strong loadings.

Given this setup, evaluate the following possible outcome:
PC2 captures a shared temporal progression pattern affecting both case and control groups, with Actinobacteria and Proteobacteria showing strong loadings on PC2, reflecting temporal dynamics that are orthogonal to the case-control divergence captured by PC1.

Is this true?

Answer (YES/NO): NO